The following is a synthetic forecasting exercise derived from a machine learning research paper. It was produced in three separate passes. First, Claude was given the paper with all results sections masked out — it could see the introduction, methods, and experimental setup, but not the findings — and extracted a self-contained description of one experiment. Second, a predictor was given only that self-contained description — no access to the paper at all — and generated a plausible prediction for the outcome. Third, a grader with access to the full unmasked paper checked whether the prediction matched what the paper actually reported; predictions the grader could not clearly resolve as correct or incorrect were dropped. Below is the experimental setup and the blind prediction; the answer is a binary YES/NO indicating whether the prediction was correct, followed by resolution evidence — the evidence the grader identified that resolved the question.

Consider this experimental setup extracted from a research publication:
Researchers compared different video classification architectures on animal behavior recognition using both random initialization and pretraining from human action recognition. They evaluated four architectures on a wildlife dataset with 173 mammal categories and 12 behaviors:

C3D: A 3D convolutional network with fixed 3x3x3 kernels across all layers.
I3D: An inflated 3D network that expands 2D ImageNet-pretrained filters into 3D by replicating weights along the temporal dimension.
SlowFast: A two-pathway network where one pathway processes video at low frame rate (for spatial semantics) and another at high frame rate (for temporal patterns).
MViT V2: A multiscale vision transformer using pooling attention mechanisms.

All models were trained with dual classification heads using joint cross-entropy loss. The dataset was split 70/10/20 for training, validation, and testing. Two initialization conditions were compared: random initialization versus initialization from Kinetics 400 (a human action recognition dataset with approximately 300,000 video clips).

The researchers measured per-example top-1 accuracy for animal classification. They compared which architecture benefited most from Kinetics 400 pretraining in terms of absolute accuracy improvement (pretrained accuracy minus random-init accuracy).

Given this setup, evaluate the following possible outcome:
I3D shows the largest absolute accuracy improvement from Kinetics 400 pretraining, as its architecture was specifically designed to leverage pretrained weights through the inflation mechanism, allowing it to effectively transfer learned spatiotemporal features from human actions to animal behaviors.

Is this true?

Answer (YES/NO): NO